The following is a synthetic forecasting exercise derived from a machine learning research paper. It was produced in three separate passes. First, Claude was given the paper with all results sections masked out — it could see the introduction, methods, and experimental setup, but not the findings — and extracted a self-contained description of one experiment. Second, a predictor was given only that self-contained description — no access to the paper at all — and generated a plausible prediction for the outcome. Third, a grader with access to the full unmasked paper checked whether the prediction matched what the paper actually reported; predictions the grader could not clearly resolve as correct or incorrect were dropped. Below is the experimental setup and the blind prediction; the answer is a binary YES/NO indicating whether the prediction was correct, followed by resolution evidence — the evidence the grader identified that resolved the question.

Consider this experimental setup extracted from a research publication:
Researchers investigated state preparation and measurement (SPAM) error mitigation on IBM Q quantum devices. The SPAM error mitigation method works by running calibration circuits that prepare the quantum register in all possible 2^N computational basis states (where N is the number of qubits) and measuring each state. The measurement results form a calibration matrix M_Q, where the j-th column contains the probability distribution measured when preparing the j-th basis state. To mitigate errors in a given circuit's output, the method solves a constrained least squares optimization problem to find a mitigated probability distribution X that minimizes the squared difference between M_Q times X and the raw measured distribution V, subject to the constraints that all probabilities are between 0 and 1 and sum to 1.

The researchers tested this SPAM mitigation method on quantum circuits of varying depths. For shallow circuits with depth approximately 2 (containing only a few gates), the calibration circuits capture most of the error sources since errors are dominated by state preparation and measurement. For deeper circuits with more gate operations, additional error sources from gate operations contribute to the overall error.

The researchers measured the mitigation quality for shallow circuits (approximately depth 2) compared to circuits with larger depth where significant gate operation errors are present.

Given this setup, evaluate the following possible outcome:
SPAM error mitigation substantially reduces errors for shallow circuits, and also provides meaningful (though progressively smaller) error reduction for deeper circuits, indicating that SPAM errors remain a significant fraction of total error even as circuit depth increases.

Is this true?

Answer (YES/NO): NO